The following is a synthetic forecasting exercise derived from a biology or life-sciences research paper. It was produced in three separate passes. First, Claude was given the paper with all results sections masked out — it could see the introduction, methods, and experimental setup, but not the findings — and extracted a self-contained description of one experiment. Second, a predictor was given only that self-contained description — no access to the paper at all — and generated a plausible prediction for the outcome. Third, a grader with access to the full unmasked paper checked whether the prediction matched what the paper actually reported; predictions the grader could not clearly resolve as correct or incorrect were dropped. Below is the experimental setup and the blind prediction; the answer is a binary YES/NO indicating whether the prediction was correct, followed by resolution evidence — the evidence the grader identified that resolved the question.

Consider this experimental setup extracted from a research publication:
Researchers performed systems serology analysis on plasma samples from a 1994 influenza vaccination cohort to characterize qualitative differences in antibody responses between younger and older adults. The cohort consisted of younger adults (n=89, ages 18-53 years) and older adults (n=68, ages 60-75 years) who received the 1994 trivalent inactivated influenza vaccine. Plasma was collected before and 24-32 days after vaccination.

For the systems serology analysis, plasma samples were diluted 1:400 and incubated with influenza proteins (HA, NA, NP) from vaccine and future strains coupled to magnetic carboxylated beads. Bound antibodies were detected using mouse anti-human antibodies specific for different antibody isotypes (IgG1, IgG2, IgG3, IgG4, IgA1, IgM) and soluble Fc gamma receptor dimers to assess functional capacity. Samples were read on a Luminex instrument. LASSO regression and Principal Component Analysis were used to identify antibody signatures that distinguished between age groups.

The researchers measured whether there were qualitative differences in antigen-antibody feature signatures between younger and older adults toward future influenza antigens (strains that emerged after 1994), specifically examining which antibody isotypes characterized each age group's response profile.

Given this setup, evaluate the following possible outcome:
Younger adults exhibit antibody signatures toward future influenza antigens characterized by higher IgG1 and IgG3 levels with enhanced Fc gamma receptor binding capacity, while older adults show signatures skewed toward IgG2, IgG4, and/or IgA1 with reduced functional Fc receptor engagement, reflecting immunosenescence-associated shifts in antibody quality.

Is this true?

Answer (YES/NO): NO